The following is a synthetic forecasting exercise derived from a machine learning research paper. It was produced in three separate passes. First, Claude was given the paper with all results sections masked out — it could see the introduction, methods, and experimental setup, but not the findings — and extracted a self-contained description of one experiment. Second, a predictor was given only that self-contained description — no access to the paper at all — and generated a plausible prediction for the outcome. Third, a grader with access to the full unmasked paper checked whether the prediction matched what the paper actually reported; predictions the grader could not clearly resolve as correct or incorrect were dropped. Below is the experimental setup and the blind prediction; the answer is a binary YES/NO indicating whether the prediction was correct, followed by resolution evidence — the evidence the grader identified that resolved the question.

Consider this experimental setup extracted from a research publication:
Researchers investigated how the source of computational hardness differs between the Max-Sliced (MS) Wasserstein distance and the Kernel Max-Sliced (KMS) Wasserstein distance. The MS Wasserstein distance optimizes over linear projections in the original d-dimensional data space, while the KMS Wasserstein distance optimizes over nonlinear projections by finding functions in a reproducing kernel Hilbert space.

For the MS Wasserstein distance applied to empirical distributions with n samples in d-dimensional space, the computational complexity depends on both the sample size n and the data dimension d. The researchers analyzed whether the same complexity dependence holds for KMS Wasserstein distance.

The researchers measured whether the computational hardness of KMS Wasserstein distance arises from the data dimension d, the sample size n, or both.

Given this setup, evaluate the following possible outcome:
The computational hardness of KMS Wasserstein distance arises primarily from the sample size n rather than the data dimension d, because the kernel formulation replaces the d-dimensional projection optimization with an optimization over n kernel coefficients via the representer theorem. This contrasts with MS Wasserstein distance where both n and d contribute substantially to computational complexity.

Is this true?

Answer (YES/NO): YES